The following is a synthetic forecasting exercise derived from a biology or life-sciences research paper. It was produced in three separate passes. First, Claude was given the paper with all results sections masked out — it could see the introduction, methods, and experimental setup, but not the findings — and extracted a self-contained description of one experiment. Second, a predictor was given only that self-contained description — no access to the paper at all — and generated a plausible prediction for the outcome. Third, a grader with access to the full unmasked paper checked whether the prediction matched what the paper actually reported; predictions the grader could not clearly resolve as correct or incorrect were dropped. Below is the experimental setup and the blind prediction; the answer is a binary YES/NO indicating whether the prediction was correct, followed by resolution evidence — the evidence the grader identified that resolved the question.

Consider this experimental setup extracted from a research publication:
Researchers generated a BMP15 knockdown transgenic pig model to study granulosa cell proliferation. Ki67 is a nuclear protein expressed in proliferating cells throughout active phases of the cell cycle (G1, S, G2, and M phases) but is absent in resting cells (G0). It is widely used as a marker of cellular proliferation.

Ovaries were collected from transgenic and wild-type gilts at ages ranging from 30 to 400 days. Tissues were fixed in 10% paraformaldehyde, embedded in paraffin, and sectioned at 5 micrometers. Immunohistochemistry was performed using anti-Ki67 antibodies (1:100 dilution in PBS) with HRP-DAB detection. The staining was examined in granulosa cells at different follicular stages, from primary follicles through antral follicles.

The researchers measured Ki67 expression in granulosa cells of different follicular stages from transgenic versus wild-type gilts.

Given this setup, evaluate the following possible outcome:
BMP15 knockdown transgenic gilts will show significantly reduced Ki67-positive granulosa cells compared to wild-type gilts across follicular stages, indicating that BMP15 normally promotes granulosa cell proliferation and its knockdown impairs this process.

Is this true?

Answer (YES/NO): NO